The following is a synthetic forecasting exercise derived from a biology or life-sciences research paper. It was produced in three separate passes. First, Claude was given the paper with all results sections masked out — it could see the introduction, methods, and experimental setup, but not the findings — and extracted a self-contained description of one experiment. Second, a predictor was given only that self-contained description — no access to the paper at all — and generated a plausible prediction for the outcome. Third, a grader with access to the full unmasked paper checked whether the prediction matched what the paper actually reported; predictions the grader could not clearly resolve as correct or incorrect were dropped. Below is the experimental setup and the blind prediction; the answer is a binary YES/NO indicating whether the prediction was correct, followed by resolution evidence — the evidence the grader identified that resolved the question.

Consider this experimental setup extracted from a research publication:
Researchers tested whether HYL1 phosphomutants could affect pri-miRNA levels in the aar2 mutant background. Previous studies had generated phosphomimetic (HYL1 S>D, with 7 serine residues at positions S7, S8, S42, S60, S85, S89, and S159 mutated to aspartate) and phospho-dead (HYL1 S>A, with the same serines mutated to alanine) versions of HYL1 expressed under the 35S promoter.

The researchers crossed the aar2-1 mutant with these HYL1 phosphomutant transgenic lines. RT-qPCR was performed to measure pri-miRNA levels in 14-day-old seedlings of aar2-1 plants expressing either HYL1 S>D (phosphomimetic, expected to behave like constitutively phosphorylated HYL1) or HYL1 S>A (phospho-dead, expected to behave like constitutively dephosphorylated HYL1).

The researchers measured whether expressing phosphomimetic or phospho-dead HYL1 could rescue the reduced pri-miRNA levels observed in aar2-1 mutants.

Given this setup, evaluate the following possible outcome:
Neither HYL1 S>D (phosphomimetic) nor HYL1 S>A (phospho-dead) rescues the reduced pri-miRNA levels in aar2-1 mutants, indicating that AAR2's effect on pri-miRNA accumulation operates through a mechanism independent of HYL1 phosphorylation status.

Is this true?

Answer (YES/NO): NO